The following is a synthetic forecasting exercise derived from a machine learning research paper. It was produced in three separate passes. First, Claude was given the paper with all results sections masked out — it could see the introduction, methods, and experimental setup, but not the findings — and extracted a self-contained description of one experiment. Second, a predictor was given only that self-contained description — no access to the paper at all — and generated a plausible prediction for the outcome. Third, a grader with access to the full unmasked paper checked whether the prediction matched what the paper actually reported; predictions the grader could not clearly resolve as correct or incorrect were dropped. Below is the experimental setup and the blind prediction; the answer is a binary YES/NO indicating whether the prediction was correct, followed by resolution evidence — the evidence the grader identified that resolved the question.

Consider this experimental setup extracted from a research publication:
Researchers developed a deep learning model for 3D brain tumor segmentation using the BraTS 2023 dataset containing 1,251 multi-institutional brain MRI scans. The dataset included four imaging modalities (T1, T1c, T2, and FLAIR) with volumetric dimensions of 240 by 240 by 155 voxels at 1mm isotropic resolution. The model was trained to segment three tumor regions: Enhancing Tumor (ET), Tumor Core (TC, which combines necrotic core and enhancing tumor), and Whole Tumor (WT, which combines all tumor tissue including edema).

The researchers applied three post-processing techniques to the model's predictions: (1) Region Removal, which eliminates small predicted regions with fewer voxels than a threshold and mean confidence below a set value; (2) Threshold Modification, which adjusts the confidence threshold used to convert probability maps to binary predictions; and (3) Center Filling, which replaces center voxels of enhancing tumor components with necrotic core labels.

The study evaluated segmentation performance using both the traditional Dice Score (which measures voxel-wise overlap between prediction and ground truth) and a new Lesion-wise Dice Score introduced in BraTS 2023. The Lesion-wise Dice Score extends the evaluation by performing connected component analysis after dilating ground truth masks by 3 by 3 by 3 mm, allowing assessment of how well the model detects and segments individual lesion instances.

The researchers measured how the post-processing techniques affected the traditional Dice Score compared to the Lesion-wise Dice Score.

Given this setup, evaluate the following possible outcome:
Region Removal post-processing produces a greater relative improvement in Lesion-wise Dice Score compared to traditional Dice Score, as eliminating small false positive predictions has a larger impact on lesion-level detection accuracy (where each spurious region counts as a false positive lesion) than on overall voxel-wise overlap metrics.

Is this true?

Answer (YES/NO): YES